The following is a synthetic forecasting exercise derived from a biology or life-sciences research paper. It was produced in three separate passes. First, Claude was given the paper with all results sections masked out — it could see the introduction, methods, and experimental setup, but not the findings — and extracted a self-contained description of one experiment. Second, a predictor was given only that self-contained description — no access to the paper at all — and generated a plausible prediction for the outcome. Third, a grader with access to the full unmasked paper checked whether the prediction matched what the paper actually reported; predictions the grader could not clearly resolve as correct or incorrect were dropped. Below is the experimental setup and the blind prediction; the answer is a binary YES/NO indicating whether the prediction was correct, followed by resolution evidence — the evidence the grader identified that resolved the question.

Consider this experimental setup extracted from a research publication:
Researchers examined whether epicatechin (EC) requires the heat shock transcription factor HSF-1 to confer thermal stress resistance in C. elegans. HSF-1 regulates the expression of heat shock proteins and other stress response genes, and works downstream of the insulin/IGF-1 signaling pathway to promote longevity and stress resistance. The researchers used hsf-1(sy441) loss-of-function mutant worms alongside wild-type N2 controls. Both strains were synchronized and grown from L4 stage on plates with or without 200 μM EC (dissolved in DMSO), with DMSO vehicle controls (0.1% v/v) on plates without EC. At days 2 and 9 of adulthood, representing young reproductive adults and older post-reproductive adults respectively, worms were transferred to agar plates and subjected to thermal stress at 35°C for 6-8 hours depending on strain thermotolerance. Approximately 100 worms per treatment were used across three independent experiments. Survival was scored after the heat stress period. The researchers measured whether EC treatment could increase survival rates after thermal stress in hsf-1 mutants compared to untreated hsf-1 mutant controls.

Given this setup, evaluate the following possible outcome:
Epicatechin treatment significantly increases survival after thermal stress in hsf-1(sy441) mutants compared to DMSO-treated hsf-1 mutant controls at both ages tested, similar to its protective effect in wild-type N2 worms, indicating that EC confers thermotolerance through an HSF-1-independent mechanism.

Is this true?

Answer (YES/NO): NO